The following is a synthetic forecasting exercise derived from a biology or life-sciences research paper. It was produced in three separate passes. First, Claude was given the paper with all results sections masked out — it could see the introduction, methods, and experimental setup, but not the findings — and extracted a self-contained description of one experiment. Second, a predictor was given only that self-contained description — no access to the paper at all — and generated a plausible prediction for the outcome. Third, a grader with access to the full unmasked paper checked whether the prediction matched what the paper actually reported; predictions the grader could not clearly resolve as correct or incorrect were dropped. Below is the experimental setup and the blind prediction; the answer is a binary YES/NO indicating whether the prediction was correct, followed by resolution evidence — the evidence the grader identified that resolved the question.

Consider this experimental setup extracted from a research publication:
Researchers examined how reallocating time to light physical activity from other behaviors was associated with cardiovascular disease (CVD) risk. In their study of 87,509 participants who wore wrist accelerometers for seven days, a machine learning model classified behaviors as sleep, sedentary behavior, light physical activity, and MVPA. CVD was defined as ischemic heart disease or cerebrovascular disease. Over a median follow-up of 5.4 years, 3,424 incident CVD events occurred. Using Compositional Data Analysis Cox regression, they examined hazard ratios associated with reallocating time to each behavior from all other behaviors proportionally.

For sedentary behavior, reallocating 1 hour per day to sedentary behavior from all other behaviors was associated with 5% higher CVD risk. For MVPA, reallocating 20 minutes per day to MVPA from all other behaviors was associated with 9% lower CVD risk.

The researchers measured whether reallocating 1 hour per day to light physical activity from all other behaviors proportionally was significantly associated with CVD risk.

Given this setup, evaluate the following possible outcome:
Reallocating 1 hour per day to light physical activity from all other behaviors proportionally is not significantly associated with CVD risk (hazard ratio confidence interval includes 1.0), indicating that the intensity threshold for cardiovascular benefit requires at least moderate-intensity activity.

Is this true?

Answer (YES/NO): YES